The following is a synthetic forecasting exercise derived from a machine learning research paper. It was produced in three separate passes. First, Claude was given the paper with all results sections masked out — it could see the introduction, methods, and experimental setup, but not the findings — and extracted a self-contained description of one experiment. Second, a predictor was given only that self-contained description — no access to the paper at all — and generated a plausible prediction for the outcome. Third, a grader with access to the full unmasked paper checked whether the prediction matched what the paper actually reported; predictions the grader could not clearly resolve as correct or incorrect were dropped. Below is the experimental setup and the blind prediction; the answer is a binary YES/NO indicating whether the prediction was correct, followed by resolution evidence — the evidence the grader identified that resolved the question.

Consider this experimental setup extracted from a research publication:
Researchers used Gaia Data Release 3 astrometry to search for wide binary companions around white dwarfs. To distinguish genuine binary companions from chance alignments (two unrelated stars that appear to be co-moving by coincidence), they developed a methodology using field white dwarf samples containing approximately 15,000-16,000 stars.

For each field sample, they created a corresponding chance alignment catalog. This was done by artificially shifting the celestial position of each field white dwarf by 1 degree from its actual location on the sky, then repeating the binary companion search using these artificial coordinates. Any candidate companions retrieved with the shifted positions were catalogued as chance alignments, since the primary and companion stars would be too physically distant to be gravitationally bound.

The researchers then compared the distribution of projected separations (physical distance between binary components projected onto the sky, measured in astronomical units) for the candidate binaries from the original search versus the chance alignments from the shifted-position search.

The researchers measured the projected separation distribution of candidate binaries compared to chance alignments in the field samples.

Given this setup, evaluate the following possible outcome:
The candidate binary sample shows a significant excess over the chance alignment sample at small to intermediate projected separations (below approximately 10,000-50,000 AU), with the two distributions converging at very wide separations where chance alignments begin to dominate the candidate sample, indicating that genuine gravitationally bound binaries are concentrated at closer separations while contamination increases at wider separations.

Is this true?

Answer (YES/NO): YES